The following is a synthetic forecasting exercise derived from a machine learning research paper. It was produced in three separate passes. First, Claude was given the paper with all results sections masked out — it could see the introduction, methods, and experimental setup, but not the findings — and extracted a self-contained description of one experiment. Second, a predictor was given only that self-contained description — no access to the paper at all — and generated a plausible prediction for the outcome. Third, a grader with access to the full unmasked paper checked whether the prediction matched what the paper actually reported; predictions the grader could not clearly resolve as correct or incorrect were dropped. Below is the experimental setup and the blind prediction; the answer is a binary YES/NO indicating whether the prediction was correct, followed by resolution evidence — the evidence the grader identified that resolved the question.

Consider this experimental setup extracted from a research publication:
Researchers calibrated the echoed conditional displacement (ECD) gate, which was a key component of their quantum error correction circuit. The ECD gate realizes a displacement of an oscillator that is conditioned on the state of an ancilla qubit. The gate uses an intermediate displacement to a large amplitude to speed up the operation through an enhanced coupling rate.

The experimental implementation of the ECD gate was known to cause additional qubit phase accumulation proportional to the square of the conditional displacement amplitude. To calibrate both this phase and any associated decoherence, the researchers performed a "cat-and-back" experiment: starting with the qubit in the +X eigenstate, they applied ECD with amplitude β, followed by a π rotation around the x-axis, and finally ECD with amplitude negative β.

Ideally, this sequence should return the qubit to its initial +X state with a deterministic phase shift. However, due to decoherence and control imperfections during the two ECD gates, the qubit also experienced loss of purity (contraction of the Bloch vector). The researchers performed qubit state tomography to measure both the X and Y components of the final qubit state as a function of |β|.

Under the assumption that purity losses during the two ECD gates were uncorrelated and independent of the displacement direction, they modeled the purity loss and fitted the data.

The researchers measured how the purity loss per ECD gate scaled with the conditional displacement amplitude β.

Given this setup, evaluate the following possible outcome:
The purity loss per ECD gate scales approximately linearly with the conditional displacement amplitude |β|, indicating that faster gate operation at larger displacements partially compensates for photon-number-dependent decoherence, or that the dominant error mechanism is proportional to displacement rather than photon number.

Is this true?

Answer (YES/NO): NO